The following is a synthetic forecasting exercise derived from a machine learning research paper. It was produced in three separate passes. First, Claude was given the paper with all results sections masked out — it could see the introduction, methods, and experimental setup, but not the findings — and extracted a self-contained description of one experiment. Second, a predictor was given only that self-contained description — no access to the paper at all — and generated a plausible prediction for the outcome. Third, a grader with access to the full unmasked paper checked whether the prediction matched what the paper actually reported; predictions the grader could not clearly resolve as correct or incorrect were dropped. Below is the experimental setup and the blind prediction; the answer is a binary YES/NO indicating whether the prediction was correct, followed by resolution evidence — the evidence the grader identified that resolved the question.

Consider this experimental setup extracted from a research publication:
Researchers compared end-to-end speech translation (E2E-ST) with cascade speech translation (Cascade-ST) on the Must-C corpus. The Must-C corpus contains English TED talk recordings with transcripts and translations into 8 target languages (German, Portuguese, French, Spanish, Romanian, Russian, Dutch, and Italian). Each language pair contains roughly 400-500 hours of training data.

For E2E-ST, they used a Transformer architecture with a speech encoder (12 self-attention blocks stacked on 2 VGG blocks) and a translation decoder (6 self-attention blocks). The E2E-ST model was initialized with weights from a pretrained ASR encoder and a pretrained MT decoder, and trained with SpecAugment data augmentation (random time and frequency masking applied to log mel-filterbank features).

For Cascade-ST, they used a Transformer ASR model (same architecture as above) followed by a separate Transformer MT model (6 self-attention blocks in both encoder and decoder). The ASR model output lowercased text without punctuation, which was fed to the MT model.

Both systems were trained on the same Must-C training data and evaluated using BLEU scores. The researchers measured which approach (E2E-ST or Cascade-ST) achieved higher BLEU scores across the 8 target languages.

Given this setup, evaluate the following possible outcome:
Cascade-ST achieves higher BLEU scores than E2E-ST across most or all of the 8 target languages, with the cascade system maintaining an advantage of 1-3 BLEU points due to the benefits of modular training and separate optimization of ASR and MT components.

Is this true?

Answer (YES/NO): NO